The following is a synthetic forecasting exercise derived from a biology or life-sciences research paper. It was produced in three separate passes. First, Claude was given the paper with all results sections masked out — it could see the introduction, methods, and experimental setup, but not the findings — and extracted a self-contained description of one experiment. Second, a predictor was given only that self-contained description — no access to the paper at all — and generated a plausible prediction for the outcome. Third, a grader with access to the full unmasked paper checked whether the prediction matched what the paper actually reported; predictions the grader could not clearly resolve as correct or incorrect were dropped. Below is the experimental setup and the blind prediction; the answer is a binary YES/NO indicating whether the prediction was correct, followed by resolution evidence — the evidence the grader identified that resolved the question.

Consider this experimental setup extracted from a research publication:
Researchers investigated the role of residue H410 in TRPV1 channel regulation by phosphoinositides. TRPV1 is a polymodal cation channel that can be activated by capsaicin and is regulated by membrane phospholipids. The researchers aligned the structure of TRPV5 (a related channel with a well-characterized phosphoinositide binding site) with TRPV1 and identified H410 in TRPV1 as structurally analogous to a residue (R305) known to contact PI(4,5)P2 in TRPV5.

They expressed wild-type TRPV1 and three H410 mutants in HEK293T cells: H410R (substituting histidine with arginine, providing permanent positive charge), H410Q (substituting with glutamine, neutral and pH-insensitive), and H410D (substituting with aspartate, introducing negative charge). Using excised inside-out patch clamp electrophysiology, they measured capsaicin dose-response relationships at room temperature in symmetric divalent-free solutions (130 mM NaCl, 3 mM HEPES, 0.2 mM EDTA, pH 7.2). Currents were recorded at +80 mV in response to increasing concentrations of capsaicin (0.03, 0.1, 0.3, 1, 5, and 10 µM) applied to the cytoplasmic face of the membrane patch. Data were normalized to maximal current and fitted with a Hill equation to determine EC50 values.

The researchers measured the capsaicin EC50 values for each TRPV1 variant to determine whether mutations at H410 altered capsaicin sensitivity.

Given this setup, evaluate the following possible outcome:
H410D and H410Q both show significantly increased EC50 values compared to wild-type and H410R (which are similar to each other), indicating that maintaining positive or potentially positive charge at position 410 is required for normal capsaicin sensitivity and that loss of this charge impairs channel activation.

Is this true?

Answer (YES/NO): NO